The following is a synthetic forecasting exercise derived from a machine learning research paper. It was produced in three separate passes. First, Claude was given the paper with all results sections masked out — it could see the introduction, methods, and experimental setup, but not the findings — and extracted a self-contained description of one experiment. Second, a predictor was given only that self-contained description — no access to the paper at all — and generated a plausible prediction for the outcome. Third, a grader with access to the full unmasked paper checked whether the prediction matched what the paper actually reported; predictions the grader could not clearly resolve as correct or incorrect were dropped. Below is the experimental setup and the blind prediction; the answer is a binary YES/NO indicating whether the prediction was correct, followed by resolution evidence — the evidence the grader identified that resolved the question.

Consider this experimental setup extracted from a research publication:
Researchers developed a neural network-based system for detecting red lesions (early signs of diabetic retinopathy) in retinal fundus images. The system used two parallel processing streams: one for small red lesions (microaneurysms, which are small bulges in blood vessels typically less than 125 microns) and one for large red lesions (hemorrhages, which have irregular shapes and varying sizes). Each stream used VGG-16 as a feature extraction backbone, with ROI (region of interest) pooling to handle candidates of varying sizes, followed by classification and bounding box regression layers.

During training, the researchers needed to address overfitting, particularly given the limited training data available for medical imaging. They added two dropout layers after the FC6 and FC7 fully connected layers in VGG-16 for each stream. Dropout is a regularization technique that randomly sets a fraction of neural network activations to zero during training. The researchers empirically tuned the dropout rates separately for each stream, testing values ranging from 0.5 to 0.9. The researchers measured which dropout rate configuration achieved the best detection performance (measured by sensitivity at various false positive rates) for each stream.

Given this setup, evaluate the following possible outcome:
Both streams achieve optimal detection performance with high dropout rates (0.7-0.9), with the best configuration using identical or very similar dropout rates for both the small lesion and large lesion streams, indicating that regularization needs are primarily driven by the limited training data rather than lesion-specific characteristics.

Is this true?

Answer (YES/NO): NO